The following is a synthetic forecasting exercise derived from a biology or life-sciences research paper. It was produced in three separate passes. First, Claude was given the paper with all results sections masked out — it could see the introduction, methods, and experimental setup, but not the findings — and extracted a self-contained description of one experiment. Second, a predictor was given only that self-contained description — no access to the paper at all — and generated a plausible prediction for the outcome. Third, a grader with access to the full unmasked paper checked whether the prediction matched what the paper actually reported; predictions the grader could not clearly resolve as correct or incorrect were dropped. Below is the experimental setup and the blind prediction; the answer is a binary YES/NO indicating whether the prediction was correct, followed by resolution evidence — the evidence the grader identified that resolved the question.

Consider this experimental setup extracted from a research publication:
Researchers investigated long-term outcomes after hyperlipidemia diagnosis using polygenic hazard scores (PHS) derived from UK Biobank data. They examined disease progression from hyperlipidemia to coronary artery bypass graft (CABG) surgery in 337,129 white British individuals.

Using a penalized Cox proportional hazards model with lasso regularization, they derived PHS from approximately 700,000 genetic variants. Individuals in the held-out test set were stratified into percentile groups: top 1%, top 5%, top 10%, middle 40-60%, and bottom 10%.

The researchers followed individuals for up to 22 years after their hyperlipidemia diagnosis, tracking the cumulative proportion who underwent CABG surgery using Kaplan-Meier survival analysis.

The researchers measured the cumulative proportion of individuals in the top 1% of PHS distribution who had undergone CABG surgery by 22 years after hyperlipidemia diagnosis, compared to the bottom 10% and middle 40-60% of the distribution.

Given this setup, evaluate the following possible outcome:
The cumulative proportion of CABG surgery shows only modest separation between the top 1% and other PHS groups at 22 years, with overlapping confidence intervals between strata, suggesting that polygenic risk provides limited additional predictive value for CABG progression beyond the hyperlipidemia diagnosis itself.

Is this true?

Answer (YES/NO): NO